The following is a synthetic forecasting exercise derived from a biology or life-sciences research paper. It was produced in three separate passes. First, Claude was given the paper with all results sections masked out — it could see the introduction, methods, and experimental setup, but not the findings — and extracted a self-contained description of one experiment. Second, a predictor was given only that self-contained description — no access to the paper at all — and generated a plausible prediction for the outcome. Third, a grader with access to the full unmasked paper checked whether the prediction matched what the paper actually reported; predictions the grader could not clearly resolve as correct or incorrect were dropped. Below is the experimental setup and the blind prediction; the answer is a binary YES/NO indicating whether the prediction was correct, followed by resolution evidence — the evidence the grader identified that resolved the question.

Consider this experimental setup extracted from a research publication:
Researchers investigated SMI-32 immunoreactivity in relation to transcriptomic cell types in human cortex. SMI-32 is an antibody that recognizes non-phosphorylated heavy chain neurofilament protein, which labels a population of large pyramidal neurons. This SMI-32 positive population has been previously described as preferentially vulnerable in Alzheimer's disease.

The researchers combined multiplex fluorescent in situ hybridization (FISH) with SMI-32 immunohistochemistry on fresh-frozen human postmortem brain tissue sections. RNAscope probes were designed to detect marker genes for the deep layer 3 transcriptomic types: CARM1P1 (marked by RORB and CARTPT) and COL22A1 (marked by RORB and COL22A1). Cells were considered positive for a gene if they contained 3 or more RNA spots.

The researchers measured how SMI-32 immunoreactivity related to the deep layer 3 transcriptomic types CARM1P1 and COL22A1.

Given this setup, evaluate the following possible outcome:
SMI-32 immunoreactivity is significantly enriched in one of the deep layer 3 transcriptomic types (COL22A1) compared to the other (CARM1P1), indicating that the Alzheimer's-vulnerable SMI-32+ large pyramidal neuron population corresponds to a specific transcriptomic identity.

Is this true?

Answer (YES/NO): NO